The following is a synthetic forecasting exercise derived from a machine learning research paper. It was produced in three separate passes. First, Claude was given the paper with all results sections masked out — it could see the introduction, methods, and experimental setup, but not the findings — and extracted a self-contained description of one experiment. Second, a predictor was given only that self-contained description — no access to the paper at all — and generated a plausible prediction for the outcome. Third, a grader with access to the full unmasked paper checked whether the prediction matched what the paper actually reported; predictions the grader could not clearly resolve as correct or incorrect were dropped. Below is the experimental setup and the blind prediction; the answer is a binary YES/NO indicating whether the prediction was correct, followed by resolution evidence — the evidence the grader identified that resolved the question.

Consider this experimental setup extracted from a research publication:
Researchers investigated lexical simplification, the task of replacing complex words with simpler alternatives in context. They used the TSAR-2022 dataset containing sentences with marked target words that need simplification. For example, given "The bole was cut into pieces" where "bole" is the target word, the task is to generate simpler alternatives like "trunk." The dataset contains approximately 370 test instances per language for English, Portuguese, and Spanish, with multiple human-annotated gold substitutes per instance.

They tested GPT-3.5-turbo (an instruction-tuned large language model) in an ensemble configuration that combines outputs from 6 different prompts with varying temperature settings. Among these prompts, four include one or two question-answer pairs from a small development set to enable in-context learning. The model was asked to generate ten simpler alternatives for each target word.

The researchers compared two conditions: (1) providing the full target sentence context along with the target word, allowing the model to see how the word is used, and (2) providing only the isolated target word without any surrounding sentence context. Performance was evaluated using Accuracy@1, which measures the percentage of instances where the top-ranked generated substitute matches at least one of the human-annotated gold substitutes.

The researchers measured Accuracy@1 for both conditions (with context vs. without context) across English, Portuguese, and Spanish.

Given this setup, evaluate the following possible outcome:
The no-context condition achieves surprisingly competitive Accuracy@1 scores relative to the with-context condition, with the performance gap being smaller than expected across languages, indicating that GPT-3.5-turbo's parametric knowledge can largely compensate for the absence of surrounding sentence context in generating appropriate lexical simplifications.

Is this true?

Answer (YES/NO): YES